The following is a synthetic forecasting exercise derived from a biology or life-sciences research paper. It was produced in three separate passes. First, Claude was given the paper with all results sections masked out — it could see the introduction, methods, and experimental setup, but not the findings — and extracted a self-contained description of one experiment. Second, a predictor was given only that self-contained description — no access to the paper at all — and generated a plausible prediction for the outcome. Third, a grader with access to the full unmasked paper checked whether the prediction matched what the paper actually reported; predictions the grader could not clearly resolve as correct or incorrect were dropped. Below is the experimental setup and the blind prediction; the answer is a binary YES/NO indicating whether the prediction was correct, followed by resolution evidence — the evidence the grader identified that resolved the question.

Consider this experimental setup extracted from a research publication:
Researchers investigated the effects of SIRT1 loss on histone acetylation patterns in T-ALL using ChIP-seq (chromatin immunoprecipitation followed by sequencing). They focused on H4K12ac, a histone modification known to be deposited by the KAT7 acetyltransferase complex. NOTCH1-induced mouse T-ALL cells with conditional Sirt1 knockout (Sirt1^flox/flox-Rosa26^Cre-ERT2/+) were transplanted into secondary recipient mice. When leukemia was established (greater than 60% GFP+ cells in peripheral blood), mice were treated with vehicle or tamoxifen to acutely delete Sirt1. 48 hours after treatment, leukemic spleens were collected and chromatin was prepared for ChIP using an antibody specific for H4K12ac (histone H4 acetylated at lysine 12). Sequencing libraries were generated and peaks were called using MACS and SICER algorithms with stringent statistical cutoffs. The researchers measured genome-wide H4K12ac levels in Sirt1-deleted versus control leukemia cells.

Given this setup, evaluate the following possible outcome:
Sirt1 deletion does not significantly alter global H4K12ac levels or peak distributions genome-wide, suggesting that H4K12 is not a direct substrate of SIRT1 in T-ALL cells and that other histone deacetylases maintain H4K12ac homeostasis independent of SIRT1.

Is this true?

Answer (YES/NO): NO